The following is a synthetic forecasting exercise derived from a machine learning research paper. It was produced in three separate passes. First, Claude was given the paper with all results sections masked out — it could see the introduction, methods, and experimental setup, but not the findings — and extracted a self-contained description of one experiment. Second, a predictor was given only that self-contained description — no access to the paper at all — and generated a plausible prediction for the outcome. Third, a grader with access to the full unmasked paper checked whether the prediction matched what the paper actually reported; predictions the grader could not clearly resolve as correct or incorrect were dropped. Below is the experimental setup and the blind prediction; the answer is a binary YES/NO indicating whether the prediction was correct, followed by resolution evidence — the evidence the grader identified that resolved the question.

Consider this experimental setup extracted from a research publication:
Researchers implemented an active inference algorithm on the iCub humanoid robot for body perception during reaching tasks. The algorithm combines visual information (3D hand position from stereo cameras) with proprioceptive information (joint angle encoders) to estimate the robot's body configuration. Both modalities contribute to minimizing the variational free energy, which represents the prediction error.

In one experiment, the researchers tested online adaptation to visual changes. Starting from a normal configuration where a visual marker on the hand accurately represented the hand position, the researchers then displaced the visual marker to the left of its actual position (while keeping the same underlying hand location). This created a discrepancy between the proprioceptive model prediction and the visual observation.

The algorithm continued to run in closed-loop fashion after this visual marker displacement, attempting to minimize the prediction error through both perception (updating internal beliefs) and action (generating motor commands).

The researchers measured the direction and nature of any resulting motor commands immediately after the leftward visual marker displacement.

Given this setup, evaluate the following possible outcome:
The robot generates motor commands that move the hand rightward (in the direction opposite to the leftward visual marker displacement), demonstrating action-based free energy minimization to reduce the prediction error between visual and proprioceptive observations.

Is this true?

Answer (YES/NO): YES